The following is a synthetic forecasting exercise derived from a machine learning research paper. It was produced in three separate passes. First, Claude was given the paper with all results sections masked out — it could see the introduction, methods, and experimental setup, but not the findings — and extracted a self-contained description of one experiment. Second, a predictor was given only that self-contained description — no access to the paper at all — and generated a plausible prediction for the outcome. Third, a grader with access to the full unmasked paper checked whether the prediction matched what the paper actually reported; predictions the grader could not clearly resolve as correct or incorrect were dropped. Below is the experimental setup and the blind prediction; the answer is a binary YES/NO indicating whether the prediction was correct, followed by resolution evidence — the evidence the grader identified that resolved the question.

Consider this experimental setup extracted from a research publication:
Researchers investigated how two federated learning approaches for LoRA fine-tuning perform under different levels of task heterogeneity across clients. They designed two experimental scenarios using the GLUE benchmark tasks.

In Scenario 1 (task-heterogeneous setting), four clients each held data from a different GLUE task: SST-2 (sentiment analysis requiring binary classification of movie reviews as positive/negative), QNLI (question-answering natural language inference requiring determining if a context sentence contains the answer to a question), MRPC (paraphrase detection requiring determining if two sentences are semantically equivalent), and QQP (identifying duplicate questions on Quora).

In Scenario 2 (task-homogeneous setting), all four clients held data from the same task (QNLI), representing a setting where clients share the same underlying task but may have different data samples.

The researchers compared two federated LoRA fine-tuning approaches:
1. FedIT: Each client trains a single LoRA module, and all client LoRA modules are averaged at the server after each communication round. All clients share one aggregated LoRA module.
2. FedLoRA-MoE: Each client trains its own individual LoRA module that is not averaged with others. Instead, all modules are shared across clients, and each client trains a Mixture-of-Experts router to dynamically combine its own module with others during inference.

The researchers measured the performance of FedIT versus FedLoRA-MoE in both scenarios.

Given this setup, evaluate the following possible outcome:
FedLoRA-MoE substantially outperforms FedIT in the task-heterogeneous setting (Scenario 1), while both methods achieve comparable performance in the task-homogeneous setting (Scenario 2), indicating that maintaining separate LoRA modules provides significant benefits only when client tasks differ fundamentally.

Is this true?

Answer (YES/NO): NO